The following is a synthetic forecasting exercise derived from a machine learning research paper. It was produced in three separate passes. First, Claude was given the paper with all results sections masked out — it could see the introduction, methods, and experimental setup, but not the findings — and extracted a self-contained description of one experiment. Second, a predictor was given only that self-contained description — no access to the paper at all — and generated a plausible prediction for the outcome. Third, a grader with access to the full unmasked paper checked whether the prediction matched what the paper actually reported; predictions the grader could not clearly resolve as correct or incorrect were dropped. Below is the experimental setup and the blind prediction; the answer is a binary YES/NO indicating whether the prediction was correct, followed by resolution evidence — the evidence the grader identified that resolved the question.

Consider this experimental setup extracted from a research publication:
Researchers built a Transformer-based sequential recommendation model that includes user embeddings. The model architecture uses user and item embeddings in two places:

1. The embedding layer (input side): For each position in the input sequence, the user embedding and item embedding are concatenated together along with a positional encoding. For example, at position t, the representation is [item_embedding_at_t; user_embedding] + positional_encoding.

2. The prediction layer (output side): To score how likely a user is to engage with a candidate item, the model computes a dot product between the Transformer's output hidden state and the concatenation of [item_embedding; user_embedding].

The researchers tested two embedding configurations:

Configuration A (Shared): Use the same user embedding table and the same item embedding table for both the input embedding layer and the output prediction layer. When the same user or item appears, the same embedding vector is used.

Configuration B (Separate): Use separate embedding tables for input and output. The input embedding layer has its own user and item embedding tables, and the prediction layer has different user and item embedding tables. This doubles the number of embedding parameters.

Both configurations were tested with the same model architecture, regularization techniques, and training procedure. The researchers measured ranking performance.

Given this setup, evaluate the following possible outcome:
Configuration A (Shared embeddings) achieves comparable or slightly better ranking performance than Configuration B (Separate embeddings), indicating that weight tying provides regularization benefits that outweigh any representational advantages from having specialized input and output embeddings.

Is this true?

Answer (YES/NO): YES